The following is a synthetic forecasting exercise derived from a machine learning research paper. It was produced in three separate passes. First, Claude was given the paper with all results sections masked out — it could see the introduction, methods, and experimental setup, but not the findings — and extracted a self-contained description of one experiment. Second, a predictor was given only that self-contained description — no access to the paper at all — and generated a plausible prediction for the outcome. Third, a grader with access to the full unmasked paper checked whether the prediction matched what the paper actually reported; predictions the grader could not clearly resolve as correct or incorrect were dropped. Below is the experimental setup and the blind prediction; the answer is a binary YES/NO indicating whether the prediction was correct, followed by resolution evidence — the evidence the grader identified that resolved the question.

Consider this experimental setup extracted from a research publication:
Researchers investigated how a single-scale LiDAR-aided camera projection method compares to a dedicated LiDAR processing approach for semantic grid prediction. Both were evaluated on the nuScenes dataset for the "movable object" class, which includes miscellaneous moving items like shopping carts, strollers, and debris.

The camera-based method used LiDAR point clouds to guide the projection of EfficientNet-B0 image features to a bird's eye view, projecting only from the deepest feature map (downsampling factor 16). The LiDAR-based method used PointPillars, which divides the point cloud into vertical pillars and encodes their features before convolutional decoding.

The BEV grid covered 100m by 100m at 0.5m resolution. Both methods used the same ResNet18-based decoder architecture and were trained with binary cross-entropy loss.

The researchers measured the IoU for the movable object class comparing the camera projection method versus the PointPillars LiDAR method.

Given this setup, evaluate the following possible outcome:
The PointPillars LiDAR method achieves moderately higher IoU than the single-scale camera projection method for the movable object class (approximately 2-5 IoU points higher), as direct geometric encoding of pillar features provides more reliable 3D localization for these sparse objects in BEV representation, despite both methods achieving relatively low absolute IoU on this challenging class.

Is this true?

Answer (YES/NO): NO